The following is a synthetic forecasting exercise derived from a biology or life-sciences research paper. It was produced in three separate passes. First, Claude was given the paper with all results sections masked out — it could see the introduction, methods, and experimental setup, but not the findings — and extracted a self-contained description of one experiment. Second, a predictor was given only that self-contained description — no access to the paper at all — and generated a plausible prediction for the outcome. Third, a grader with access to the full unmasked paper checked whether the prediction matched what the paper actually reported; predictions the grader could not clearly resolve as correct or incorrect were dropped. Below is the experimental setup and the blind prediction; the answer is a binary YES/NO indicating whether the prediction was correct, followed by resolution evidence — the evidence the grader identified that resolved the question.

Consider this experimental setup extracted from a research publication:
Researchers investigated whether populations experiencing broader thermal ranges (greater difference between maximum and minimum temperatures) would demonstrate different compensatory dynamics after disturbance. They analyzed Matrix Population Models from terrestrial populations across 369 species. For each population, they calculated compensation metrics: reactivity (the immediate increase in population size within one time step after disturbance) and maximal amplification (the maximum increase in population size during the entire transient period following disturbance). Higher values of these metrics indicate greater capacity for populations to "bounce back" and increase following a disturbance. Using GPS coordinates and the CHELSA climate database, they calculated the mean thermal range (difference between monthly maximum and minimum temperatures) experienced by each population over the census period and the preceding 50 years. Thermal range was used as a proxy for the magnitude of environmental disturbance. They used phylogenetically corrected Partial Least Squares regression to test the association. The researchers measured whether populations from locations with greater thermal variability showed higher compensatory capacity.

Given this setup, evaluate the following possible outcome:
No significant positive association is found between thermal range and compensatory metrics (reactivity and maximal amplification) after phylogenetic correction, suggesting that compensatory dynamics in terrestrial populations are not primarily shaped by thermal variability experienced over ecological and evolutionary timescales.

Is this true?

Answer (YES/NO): YES